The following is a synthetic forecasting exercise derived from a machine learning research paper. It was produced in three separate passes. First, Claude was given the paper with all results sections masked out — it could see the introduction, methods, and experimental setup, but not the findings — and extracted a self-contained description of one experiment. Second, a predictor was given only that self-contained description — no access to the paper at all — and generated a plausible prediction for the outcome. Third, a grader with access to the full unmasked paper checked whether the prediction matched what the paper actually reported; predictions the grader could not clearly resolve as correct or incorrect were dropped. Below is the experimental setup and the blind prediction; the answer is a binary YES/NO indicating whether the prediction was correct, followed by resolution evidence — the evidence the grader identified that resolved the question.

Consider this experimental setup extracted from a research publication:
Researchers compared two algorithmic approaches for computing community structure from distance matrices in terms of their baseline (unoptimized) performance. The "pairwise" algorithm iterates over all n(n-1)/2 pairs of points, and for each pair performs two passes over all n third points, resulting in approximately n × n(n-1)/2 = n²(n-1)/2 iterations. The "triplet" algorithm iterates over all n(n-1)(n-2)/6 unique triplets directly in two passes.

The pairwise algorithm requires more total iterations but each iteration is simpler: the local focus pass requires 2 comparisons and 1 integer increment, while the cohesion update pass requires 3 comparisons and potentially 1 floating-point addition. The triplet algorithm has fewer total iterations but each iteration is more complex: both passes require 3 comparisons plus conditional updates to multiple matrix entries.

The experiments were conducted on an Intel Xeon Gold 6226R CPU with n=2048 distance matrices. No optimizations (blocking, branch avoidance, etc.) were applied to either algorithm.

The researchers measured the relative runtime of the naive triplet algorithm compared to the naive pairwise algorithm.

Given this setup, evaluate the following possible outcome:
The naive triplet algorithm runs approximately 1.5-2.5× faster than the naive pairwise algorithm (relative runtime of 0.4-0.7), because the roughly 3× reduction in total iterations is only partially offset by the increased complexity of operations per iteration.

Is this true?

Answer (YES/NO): NO